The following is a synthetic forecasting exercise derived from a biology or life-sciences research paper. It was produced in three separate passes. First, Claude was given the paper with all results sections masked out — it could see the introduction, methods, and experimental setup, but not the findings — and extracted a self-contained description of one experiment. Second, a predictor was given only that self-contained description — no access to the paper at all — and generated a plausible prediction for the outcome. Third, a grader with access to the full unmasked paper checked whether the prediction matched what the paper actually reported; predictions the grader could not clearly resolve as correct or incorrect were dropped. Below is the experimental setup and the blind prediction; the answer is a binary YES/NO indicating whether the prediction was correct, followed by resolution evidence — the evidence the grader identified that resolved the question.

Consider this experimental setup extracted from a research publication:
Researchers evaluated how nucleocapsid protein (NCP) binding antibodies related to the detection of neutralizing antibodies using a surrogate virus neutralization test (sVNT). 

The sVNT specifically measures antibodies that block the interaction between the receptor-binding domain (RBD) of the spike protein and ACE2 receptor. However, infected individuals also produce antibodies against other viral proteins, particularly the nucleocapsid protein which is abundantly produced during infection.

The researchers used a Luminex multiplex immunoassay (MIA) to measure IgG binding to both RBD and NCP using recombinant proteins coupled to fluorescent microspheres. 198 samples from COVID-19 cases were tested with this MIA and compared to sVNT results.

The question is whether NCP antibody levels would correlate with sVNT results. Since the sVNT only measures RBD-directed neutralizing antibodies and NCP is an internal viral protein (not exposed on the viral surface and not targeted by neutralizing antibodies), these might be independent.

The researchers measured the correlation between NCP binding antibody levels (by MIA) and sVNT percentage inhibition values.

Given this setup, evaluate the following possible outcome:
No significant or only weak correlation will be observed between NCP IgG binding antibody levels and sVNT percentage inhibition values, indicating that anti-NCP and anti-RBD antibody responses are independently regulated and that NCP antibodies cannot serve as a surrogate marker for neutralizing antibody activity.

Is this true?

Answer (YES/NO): NO